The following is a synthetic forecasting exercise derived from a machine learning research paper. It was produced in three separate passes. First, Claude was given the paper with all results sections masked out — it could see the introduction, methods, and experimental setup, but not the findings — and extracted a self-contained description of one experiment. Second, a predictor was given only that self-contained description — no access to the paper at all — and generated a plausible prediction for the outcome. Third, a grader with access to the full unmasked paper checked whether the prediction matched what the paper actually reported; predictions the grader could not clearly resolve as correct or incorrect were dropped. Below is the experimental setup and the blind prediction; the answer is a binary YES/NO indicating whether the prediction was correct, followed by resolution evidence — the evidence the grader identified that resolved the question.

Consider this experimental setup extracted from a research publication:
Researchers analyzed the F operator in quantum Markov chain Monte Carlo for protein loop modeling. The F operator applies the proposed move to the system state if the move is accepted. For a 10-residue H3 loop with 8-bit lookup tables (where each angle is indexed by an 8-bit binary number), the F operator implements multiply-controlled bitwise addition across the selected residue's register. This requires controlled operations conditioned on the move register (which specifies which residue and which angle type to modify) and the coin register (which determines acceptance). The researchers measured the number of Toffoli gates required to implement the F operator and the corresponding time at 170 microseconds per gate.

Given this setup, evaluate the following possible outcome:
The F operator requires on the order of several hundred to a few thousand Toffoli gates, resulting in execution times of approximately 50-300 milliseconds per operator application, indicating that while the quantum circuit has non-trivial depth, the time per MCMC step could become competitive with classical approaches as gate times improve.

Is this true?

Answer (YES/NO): YES